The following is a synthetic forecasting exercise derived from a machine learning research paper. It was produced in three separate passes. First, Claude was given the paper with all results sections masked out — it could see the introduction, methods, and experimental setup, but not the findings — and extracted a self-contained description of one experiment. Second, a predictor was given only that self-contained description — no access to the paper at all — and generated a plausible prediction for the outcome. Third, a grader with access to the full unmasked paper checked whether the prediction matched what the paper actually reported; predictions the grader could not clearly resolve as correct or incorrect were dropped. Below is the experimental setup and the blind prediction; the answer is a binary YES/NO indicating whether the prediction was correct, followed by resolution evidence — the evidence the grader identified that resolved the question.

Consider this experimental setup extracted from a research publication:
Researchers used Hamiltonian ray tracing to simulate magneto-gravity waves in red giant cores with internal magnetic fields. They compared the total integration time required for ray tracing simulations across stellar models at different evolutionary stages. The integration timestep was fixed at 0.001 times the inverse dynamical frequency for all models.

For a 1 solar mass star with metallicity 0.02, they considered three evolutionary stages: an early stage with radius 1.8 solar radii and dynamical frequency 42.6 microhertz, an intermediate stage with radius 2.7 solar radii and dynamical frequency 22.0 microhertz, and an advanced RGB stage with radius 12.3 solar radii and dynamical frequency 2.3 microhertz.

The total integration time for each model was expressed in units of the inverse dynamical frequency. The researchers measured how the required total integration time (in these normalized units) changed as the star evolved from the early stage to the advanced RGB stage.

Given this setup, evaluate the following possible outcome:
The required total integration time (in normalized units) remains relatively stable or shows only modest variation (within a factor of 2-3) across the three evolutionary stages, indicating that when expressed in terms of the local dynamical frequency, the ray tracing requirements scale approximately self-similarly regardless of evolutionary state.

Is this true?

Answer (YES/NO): NO